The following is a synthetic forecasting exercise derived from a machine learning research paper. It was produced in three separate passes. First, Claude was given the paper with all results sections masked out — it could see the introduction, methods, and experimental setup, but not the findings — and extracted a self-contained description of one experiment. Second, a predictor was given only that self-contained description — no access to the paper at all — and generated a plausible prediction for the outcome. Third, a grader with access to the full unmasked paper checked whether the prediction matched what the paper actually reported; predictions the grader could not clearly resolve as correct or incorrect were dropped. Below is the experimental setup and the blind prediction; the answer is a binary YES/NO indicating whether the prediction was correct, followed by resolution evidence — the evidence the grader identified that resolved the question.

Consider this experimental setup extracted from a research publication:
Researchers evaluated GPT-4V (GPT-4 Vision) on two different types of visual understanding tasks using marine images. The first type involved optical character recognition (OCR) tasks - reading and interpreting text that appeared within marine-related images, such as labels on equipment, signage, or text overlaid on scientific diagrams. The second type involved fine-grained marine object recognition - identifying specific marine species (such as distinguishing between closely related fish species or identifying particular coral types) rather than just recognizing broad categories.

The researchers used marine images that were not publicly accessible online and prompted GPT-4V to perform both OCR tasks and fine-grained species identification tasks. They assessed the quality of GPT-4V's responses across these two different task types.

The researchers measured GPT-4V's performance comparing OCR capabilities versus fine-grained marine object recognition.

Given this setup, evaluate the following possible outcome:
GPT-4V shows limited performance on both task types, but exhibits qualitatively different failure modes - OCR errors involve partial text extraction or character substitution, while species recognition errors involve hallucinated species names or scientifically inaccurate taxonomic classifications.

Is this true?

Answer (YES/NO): NO